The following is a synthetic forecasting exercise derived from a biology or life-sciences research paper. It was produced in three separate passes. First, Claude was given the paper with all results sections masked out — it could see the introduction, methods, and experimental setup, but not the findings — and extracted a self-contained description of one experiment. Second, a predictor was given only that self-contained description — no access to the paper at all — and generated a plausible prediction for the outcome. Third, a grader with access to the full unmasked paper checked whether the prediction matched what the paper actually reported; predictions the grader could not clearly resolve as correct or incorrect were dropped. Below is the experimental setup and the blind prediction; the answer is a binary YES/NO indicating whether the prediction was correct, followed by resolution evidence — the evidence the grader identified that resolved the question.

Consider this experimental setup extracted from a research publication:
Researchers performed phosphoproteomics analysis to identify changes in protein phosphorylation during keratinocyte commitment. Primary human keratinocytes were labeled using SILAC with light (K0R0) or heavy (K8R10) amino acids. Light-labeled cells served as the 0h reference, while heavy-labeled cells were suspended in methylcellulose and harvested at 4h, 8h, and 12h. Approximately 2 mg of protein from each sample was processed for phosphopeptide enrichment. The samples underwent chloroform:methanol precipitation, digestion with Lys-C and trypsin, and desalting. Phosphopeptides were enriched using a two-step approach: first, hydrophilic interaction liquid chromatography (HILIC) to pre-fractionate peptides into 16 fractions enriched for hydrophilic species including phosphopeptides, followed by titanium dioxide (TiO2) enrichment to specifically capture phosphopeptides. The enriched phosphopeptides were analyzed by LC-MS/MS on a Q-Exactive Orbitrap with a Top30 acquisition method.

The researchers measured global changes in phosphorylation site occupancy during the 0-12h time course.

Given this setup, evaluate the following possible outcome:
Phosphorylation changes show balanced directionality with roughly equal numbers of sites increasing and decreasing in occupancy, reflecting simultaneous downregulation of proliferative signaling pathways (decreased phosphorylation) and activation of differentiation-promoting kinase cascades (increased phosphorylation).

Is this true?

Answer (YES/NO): NO